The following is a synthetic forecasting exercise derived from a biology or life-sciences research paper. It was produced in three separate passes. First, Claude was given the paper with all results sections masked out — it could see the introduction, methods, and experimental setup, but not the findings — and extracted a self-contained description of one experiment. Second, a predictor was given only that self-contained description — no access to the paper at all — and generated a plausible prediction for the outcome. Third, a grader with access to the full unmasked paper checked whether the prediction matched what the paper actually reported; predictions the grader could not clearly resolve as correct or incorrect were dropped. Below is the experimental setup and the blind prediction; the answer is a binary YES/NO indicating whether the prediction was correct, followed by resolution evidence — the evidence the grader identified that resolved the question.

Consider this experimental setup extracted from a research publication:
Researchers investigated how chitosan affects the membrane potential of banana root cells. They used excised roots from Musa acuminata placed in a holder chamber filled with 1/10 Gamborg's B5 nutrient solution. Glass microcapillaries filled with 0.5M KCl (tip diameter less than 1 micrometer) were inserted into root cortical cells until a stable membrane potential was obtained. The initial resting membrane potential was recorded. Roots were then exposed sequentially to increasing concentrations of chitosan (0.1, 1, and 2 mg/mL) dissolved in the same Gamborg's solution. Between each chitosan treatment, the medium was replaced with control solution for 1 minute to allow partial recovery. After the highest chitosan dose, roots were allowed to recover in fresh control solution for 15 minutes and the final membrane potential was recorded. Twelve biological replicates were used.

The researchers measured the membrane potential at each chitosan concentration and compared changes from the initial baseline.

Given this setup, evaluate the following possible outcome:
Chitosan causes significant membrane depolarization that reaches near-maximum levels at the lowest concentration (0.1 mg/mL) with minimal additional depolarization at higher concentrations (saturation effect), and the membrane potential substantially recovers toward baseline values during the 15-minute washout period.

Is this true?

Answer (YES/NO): NO